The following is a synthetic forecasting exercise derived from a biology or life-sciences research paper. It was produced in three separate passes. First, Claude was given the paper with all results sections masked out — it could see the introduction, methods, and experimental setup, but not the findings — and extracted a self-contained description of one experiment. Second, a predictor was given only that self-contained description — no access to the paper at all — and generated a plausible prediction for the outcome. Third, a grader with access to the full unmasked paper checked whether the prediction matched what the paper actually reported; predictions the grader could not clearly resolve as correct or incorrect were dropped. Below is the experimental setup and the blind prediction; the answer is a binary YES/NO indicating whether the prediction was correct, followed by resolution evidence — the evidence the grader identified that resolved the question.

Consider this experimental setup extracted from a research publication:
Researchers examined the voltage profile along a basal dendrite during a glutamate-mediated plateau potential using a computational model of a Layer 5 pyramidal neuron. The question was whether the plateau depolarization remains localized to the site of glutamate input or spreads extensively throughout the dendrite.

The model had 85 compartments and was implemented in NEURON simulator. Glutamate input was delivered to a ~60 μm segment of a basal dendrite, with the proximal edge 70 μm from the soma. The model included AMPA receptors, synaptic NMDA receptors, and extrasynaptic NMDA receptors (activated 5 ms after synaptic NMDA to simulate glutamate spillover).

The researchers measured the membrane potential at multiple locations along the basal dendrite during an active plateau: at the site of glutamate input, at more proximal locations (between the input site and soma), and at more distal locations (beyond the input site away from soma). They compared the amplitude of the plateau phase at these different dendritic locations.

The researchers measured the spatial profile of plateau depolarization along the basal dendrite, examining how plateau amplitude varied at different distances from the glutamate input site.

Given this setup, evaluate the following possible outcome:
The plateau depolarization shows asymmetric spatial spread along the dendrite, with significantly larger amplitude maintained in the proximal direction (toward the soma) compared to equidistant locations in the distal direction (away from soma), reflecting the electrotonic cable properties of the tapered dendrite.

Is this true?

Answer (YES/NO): NO